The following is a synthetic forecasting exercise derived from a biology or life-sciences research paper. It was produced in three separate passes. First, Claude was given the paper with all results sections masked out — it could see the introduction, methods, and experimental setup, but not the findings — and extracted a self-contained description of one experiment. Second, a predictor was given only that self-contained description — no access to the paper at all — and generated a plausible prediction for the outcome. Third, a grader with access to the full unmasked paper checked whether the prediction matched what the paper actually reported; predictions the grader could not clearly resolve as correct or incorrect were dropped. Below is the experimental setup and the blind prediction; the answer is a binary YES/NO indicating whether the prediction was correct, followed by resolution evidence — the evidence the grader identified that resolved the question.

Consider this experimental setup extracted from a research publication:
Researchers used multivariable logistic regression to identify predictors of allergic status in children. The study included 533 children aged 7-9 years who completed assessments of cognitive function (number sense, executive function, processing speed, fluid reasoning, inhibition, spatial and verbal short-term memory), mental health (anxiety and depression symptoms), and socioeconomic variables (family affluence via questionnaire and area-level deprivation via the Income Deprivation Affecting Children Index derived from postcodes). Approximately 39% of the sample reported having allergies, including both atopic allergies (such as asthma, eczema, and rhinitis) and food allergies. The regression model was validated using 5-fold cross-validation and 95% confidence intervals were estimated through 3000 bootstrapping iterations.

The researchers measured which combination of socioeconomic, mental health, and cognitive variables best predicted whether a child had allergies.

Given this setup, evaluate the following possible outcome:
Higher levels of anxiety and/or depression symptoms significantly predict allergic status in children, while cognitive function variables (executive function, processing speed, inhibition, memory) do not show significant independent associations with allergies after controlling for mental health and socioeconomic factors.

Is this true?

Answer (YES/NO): NO